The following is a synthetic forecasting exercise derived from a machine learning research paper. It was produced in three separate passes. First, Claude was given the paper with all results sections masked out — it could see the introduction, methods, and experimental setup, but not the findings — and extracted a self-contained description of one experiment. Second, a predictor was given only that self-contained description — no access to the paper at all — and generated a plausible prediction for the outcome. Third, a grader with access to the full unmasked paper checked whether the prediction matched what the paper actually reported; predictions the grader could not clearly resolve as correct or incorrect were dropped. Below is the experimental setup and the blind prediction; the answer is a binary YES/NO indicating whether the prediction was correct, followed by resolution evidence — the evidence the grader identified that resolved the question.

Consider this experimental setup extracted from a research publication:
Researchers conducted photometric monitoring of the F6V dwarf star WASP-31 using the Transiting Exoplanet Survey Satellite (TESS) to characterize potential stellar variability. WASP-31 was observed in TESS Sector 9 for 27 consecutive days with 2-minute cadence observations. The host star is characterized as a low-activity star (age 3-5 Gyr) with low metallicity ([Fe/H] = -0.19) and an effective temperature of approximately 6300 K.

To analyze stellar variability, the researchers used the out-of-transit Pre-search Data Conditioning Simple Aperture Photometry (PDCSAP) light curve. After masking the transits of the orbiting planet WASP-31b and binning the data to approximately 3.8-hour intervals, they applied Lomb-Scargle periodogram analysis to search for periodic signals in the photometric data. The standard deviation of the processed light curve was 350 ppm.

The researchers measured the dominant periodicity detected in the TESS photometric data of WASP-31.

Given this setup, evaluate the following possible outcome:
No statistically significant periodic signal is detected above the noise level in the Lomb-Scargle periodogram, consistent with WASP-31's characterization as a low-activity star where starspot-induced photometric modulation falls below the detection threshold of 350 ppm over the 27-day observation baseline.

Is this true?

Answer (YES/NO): NO